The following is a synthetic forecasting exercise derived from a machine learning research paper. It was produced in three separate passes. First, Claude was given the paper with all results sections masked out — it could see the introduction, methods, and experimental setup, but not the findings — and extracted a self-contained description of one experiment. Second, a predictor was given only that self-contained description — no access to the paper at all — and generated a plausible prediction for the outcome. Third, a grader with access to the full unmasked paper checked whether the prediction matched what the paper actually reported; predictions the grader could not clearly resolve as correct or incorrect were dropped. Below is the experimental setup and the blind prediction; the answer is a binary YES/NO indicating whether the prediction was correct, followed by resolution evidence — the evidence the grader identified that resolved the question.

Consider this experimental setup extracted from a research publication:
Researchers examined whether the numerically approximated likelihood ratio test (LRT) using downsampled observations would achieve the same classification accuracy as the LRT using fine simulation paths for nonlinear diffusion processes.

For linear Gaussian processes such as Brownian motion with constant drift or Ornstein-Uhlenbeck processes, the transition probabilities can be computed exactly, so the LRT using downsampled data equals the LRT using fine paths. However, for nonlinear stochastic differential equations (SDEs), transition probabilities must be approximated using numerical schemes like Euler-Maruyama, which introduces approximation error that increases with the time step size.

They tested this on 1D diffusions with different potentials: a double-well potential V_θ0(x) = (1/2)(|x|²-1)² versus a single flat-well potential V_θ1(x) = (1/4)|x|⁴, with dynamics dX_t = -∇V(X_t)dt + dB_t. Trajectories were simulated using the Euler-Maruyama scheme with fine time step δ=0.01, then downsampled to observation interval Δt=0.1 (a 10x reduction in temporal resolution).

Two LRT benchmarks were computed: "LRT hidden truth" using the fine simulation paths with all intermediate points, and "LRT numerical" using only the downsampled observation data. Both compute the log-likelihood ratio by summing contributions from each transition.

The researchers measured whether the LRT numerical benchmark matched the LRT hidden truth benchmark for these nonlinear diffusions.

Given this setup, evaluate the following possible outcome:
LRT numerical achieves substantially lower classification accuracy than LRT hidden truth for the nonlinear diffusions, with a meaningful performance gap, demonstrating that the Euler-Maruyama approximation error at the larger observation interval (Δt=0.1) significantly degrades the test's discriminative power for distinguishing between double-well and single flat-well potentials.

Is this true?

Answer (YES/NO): YES